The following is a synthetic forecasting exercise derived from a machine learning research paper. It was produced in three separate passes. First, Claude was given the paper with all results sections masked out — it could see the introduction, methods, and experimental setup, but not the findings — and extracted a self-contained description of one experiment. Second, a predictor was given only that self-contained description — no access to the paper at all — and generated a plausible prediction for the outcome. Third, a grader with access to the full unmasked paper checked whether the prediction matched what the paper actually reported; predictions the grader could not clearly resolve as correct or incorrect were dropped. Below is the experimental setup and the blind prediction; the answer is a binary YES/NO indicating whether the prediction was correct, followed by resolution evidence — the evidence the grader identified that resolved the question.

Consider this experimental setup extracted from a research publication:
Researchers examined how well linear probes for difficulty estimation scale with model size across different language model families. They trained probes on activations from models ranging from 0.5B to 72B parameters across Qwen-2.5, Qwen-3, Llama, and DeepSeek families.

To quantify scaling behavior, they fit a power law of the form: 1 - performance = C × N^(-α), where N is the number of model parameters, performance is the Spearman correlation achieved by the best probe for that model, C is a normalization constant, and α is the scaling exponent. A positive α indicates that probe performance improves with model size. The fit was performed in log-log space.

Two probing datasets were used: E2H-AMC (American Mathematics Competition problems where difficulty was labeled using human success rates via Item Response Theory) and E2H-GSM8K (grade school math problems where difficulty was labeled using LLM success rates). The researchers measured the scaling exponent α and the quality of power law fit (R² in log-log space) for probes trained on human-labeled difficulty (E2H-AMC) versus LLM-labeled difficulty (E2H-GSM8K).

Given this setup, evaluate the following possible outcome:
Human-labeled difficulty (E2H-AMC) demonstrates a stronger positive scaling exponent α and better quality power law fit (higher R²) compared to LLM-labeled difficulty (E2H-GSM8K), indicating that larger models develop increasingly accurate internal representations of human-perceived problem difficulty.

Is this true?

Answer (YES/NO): YES